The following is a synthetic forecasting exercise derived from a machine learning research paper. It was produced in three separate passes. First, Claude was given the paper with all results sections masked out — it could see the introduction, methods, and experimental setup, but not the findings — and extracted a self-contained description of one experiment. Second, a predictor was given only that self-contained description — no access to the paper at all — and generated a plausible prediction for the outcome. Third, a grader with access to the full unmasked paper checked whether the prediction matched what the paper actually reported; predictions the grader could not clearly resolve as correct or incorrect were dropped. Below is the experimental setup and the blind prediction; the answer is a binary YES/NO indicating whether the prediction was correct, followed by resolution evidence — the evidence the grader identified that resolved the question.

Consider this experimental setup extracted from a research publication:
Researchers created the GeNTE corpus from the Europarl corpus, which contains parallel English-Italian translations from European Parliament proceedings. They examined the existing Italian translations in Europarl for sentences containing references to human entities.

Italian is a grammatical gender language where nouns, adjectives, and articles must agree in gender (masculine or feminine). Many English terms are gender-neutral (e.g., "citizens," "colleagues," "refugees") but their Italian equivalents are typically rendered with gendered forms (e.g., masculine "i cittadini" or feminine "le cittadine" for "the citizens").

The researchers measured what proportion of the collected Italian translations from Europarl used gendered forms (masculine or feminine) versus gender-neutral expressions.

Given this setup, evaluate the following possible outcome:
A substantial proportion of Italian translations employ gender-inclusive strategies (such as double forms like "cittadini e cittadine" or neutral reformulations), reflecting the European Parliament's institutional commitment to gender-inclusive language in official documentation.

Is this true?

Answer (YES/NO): NO